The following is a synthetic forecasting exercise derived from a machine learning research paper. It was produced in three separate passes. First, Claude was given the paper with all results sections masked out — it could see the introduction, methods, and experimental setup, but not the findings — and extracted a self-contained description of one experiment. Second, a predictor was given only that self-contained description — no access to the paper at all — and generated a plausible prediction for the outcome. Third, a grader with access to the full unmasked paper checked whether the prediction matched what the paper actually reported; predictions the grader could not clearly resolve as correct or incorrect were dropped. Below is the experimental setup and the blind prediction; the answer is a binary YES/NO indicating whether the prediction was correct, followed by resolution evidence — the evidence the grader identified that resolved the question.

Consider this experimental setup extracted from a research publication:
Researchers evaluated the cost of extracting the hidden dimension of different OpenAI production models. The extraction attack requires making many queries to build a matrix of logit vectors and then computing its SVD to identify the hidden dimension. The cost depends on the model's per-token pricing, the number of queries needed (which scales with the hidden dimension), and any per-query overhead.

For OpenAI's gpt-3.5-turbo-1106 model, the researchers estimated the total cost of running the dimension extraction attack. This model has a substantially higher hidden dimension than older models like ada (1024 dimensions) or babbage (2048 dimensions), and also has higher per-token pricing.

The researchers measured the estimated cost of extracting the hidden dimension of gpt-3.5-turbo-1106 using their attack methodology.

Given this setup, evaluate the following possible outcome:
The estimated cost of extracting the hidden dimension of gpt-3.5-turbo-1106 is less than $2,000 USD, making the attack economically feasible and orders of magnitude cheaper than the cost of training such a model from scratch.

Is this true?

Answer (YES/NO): YES